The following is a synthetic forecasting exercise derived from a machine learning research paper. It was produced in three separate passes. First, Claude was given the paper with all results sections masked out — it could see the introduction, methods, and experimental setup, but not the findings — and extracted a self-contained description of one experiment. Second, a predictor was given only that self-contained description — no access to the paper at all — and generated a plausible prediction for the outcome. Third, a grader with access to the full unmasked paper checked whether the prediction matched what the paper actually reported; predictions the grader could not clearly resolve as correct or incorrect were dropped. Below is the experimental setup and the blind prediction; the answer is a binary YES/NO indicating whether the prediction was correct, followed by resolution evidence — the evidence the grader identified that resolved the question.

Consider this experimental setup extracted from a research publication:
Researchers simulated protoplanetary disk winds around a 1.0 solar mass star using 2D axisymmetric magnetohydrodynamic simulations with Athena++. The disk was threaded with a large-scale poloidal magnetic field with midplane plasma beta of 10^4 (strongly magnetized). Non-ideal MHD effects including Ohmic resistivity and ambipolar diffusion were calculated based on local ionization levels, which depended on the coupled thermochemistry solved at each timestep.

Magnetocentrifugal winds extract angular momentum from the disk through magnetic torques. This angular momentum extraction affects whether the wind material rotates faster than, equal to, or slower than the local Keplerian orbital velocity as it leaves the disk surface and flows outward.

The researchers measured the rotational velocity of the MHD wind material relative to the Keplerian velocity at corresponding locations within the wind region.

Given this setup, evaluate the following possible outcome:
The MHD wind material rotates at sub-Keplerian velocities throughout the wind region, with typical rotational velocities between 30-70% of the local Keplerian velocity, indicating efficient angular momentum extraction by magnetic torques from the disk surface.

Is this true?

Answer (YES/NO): NO